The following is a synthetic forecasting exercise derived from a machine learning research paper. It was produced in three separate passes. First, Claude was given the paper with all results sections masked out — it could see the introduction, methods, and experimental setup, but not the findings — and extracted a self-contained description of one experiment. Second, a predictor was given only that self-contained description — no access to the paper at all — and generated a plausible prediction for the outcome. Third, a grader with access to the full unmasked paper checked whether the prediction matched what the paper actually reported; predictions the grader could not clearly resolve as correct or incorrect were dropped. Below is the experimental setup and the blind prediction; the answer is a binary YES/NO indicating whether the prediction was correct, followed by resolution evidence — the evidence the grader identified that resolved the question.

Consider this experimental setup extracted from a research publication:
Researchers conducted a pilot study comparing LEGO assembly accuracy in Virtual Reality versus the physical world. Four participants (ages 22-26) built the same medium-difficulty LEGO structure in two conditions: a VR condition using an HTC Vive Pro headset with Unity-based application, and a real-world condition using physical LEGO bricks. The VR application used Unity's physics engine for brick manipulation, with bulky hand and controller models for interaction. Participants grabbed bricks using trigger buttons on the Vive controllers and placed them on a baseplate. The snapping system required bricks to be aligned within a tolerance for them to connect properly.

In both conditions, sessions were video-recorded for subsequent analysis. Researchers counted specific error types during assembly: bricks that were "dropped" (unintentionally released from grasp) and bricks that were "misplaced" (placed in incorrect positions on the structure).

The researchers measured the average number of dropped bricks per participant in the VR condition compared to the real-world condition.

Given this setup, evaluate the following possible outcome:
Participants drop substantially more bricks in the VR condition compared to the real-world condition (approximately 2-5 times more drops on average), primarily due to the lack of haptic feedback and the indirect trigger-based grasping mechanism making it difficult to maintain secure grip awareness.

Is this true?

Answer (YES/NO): NO